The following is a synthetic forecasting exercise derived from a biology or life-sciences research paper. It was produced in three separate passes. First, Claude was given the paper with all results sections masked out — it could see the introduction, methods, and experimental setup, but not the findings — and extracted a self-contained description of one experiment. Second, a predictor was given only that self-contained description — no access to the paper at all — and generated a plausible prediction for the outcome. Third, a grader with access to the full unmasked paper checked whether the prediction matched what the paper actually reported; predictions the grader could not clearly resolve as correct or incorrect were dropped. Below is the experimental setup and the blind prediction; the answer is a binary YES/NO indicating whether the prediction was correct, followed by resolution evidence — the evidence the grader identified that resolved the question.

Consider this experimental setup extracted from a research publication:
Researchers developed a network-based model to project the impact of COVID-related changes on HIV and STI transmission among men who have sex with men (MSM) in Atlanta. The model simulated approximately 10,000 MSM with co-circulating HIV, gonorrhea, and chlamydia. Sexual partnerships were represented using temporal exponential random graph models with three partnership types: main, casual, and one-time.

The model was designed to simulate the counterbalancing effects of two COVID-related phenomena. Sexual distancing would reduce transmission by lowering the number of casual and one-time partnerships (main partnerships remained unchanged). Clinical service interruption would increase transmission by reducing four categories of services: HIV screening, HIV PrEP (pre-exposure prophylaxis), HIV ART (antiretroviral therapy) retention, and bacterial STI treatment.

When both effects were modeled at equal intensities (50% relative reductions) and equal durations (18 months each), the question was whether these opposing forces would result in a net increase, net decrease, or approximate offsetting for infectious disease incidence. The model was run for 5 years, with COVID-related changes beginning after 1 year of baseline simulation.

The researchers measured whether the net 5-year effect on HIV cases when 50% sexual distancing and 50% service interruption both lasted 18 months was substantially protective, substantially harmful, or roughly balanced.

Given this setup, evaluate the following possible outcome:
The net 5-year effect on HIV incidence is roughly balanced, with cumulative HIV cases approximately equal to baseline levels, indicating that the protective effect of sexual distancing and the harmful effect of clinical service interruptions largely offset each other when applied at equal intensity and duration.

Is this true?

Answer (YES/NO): YES